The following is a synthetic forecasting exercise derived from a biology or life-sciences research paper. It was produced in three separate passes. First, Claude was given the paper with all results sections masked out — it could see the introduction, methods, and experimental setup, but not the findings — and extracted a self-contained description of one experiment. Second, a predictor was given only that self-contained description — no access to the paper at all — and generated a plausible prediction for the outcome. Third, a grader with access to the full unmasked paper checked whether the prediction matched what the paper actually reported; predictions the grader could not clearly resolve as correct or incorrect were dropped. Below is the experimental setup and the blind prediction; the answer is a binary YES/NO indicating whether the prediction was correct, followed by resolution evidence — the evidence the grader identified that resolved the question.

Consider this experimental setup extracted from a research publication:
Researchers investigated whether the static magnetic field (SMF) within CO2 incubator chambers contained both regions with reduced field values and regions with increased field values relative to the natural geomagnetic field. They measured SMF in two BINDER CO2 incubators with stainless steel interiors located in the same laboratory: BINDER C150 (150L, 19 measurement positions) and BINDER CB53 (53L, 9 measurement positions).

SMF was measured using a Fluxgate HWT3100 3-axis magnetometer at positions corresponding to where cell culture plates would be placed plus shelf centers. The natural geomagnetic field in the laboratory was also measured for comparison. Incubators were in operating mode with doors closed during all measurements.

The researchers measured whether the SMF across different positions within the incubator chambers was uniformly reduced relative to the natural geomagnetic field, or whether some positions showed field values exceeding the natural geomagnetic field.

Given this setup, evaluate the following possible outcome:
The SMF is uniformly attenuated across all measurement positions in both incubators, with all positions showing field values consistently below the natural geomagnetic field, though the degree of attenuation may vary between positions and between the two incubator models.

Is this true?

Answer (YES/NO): NO